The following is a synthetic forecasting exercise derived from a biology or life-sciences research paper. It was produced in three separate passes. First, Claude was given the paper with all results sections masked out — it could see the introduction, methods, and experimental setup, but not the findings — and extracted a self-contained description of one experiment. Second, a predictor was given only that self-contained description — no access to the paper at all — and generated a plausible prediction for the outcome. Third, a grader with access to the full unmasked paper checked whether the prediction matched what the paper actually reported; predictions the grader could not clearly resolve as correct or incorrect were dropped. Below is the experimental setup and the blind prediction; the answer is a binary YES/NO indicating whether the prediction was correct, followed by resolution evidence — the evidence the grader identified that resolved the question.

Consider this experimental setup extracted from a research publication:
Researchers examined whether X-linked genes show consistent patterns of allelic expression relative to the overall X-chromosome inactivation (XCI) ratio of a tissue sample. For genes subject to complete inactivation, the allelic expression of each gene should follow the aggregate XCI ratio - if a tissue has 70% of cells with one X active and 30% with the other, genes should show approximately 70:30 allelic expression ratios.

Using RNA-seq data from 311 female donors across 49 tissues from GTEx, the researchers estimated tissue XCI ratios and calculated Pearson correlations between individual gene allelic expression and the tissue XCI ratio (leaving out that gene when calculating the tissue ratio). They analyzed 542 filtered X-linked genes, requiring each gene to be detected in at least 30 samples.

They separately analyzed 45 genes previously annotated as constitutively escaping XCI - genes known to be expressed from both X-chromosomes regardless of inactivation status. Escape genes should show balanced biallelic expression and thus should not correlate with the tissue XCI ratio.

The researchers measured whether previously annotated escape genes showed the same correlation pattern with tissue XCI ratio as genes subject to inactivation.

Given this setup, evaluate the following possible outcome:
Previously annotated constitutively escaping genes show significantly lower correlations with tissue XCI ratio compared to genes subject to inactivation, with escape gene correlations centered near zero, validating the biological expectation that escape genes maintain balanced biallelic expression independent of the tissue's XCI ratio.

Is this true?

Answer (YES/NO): YES